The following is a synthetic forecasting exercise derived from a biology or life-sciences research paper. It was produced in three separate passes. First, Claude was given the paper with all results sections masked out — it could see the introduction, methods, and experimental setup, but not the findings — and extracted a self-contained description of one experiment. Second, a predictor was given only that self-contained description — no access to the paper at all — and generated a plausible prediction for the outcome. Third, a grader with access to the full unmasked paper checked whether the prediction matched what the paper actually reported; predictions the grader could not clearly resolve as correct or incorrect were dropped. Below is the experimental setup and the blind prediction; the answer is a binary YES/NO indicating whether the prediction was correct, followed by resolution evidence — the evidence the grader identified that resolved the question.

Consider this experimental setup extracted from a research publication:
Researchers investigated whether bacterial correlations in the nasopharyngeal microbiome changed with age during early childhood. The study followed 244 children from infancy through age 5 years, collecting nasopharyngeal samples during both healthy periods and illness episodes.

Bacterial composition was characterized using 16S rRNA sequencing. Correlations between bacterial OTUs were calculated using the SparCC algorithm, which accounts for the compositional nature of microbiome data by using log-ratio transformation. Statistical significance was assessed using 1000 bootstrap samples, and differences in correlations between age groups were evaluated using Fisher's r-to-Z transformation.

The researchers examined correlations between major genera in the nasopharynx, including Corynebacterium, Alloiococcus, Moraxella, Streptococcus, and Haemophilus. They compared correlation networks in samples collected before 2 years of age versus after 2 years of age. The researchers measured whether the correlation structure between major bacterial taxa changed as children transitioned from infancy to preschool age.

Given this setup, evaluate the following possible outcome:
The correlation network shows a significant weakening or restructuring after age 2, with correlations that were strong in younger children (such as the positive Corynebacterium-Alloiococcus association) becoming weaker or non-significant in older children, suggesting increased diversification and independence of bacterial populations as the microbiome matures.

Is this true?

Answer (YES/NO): NO